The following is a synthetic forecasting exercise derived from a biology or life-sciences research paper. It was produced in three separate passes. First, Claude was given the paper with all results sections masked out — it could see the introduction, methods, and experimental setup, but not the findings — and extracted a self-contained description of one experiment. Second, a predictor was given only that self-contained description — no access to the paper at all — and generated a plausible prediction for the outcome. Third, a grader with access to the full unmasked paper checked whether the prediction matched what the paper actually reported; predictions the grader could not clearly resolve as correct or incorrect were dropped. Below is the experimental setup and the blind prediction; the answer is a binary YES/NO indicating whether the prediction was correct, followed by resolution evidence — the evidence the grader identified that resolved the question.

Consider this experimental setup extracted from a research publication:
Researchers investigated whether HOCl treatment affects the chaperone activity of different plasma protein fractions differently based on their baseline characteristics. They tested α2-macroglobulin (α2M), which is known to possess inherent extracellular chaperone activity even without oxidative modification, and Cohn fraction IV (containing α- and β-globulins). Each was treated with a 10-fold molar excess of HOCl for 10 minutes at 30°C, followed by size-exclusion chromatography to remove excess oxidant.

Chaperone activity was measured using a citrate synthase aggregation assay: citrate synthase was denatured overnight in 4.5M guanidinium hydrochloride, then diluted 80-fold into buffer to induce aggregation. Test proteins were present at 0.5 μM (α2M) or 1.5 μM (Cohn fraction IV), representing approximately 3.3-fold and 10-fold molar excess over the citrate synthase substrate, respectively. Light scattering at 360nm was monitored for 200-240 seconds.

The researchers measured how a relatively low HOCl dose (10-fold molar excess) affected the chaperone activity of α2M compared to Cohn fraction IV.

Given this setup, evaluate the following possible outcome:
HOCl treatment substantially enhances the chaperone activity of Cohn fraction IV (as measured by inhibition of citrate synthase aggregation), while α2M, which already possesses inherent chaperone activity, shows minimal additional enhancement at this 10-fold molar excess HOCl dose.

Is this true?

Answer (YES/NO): NO